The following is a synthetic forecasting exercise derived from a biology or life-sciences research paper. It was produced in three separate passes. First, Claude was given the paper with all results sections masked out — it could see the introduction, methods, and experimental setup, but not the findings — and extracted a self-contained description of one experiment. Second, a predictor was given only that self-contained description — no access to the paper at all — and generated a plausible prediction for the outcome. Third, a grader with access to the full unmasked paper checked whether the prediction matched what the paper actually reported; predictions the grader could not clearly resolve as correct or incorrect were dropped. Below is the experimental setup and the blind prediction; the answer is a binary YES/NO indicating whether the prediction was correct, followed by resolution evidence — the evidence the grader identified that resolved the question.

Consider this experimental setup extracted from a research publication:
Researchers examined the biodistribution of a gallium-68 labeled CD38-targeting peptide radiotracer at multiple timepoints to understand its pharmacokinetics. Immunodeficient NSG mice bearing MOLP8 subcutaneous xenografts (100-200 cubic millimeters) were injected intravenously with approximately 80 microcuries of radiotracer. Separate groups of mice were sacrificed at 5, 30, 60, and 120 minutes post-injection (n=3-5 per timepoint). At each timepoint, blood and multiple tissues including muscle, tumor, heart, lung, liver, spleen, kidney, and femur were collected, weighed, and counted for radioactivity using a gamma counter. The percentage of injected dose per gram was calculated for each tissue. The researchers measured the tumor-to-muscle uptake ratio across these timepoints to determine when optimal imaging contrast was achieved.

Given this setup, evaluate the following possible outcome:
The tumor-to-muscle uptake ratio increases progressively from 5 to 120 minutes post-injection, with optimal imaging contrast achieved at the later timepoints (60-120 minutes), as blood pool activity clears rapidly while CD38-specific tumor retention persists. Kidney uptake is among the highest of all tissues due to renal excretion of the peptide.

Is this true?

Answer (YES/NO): YES